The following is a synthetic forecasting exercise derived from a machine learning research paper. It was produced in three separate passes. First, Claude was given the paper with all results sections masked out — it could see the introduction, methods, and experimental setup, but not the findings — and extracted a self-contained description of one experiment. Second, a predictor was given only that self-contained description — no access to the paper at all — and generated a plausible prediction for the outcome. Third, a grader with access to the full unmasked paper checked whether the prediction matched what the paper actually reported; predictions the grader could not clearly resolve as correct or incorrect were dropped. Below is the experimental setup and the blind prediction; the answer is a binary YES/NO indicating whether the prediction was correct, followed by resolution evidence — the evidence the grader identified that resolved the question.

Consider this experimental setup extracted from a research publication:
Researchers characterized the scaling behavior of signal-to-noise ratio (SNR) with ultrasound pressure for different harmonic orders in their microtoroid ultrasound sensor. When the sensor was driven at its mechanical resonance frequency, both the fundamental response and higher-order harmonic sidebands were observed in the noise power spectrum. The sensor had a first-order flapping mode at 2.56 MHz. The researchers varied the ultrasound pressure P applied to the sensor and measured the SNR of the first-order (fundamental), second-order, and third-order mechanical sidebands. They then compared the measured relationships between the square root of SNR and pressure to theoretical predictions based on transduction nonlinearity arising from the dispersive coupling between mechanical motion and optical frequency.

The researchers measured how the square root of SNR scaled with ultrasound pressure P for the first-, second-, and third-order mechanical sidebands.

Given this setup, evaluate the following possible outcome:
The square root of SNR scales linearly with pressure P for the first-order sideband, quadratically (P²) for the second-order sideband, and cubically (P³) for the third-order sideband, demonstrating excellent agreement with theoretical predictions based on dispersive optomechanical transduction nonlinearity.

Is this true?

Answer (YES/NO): YES